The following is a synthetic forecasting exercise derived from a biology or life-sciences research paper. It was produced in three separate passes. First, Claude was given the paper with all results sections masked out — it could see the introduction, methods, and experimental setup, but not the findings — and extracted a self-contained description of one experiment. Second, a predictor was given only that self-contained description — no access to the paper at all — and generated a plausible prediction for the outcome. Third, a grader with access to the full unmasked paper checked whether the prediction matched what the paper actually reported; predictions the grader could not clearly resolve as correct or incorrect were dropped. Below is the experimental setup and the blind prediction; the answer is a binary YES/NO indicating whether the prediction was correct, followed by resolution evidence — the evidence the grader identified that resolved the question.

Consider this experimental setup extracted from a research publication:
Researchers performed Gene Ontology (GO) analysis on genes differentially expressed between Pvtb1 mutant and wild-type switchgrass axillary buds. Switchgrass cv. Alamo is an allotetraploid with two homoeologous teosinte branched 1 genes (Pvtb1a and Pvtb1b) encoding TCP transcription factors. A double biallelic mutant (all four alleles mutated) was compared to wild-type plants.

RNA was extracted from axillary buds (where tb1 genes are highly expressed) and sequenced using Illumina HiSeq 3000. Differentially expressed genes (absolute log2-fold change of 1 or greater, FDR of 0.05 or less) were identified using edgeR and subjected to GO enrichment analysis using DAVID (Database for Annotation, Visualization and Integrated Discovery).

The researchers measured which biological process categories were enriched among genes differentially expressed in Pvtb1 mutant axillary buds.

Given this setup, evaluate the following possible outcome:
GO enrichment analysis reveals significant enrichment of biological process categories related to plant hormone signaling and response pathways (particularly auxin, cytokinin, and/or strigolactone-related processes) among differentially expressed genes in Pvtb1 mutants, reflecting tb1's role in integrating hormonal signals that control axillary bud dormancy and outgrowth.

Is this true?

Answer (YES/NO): YES